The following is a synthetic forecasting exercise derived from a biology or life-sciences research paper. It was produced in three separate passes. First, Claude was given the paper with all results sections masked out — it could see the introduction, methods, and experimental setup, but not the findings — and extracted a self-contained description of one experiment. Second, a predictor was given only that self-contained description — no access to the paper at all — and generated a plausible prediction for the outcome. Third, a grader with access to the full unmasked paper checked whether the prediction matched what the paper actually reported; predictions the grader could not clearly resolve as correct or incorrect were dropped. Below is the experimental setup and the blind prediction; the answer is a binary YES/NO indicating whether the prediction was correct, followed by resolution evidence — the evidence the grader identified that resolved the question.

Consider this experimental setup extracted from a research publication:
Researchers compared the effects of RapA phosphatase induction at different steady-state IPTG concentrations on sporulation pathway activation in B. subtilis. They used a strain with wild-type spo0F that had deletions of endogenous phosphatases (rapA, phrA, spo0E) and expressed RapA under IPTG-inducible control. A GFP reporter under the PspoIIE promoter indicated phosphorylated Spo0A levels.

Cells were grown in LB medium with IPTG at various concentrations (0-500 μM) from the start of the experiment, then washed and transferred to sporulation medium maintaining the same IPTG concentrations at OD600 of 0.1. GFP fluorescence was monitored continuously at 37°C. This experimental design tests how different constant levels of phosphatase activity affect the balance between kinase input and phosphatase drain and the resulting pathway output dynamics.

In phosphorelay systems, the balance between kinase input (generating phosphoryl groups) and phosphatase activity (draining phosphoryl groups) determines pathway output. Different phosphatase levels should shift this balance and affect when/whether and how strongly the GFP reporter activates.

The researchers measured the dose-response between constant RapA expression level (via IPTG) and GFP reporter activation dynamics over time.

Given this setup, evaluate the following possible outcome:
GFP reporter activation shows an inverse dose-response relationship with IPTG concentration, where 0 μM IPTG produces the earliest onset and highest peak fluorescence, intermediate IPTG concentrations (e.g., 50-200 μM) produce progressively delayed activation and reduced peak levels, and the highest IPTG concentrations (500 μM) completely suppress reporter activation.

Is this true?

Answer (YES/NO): NO